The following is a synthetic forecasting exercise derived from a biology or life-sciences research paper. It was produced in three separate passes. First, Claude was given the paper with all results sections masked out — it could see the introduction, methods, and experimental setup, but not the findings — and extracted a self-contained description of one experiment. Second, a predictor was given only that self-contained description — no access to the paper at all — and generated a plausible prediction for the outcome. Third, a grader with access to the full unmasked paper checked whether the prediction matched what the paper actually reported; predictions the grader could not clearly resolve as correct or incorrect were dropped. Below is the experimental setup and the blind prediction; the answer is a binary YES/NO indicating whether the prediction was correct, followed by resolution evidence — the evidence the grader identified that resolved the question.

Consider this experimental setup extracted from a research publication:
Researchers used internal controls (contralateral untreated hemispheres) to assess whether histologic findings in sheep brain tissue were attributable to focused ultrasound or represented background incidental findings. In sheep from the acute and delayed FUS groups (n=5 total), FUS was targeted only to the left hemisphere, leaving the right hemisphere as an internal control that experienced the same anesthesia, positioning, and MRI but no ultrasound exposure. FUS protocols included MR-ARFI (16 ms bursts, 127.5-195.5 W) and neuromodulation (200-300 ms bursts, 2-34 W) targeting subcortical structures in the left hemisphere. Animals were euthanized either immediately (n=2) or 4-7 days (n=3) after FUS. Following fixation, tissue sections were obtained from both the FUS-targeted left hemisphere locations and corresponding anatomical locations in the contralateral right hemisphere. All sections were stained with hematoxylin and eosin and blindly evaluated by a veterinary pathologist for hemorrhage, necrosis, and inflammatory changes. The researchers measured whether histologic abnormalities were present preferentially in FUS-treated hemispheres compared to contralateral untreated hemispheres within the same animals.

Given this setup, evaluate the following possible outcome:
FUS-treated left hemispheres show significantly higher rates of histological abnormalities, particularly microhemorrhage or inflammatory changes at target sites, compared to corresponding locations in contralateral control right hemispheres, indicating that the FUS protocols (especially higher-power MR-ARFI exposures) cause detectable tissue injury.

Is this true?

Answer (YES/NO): NO